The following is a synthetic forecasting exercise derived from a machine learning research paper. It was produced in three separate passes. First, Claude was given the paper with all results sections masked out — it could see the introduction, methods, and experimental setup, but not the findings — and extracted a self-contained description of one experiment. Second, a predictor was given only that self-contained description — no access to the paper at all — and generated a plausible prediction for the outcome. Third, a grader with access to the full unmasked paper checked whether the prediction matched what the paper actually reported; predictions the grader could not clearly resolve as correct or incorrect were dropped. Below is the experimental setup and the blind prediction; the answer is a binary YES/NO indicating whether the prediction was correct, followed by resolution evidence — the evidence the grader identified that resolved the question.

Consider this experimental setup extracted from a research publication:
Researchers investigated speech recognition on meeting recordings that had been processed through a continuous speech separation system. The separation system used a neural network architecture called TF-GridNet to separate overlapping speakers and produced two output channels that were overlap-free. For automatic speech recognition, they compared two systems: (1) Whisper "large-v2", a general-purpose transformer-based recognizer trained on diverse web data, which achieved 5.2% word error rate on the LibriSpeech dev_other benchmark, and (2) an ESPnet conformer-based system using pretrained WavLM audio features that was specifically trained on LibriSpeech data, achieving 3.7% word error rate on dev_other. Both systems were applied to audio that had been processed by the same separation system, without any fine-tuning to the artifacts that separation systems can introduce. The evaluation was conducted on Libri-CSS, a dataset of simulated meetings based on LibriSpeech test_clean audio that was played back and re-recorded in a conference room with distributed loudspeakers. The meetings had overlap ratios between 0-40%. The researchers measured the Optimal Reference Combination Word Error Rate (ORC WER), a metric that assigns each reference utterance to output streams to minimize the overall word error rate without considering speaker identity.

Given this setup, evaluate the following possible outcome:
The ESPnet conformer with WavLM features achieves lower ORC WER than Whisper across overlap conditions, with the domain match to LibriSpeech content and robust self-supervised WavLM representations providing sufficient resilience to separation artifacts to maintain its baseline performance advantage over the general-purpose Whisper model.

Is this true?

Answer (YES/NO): YES